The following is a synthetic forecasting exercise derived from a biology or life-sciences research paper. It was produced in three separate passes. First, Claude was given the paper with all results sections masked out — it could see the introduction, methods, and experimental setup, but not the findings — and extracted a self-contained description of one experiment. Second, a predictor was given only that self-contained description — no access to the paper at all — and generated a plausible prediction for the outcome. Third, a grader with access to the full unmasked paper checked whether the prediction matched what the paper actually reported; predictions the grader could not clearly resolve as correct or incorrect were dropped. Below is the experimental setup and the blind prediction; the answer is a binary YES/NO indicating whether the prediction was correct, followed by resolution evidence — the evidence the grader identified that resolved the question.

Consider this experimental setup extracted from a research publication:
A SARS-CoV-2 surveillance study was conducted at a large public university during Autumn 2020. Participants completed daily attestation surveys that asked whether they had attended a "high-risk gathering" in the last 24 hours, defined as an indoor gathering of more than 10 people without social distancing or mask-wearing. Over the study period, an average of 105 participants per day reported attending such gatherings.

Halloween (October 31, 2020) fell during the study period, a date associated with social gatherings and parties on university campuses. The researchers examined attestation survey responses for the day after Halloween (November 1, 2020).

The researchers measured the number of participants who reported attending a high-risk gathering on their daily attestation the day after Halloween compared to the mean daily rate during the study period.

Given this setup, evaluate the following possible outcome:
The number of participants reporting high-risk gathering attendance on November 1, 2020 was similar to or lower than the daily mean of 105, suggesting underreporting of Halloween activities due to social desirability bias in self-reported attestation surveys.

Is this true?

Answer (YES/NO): NO